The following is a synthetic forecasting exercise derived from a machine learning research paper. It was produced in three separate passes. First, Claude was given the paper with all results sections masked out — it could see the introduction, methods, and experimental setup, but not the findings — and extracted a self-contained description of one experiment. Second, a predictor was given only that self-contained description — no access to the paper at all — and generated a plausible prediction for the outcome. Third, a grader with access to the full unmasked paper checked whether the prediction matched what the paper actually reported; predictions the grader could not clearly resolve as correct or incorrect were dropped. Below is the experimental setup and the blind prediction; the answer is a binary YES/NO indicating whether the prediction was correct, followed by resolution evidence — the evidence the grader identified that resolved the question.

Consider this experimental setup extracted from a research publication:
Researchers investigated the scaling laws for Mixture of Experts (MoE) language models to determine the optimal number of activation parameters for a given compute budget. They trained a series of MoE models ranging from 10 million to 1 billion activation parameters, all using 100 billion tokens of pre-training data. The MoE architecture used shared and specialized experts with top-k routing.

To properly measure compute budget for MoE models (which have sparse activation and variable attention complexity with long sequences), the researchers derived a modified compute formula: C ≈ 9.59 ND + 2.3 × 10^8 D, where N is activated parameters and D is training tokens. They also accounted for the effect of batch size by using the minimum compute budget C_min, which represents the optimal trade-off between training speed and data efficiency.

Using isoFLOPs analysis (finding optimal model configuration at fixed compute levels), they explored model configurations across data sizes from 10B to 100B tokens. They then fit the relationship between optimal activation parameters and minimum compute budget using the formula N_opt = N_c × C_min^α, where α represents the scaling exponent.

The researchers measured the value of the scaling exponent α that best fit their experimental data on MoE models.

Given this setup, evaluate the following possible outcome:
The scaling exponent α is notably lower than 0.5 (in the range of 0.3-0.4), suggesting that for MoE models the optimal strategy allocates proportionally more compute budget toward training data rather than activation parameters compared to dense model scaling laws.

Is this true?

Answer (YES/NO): NO